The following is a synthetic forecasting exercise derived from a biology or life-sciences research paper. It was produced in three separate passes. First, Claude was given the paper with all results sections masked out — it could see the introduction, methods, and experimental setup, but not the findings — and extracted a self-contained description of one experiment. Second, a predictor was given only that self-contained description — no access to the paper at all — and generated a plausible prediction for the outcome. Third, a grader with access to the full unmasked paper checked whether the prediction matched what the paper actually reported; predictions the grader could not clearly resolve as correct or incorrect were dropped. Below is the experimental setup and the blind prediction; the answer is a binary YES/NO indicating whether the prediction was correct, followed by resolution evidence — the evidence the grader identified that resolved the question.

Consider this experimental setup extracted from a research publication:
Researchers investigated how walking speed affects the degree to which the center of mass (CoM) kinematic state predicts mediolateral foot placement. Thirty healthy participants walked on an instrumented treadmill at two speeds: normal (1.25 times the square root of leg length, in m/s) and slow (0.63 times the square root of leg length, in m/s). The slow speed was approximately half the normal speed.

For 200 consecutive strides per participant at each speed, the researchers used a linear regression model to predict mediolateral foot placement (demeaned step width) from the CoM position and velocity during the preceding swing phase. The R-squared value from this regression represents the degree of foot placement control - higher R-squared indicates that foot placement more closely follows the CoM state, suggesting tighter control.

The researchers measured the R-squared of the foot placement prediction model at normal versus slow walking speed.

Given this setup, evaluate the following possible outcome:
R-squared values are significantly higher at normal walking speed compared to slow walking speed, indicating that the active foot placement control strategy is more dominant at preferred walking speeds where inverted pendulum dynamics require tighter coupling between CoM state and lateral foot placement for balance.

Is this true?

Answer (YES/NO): YES